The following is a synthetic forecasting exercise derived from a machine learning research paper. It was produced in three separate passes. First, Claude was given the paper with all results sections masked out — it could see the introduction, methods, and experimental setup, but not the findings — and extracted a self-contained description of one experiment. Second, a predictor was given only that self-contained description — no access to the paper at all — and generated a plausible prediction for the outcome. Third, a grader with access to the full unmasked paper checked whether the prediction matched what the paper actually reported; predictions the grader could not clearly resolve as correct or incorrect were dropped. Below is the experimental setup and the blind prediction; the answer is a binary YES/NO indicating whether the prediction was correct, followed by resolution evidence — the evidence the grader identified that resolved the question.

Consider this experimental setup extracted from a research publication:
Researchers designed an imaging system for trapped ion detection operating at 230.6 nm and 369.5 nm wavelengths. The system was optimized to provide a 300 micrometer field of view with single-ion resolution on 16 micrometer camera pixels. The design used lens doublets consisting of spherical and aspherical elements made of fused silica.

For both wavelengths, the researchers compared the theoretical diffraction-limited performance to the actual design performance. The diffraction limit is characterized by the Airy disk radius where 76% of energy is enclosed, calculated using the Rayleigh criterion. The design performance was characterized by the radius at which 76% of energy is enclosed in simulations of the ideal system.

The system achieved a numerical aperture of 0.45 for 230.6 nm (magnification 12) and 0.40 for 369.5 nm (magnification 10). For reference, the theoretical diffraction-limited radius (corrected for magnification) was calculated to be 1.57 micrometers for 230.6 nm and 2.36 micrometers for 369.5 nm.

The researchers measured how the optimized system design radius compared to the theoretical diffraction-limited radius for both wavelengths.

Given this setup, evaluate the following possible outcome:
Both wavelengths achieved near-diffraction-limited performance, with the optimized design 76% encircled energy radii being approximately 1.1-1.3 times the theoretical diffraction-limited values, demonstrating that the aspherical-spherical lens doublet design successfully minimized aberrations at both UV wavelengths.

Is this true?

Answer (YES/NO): NO